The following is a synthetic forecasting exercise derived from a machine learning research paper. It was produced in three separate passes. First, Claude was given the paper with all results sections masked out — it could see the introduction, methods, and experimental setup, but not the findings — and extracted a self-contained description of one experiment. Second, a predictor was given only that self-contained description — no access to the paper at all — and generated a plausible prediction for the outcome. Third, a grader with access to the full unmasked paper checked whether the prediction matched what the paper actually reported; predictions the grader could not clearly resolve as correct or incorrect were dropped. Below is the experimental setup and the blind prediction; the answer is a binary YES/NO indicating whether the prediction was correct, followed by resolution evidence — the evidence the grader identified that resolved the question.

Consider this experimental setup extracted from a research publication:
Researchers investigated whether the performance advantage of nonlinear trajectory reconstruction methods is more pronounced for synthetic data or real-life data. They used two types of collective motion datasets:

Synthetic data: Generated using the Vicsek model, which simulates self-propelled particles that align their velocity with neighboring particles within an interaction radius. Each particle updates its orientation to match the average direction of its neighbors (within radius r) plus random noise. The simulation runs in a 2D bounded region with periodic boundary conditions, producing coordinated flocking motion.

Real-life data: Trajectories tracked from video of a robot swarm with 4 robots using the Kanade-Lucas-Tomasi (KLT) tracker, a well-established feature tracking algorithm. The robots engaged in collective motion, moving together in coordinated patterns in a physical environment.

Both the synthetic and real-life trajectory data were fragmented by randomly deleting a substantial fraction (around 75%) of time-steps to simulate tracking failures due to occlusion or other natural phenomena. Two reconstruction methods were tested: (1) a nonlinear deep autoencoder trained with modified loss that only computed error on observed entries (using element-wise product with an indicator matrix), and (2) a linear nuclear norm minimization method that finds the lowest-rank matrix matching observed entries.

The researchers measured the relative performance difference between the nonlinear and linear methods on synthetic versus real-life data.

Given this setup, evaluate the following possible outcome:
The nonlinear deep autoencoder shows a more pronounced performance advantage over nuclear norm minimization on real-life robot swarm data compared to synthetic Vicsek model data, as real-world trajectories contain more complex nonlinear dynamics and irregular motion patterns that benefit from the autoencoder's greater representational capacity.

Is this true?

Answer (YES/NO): YES